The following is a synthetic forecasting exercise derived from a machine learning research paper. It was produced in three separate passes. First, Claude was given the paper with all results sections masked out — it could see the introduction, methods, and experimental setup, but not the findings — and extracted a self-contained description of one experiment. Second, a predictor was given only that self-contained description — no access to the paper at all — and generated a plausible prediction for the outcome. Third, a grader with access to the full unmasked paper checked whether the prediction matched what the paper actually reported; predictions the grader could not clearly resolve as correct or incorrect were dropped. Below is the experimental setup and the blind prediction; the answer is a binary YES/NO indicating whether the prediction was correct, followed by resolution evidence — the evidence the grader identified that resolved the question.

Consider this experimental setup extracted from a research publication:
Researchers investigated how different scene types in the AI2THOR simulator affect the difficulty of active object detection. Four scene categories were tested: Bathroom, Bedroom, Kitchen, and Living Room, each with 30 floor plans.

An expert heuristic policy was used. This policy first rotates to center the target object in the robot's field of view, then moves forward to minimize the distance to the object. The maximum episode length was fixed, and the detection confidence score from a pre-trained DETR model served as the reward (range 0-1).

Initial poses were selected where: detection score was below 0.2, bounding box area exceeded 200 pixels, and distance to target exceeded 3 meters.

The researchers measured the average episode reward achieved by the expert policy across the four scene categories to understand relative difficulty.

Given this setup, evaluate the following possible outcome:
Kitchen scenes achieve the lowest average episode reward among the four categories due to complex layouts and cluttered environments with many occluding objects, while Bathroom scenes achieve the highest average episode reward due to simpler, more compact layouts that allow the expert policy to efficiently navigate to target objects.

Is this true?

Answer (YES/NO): NO